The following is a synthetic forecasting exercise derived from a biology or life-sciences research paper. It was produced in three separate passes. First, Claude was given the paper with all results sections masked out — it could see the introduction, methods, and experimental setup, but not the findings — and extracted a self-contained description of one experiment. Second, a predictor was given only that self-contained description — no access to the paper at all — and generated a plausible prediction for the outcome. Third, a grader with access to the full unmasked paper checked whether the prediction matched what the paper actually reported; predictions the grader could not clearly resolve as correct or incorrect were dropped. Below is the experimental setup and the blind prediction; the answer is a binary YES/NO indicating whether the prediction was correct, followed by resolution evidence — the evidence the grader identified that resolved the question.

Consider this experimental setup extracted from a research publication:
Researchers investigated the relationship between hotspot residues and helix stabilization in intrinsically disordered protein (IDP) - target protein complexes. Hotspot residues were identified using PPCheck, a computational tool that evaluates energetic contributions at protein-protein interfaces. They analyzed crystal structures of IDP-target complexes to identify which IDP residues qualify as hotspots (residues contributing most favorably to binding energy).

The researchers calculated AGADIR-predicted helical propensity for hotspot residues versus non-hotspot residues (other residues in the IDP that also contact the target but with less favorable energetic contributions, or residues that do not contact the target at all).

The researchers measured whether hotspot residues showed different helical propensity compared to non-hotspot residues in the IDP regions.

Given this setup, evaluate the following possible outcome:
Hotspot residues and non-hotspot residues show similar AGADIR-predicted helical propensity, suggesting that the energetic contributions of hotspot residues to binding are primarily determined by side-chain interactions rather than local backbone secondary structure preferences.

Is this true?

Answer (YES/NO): NO